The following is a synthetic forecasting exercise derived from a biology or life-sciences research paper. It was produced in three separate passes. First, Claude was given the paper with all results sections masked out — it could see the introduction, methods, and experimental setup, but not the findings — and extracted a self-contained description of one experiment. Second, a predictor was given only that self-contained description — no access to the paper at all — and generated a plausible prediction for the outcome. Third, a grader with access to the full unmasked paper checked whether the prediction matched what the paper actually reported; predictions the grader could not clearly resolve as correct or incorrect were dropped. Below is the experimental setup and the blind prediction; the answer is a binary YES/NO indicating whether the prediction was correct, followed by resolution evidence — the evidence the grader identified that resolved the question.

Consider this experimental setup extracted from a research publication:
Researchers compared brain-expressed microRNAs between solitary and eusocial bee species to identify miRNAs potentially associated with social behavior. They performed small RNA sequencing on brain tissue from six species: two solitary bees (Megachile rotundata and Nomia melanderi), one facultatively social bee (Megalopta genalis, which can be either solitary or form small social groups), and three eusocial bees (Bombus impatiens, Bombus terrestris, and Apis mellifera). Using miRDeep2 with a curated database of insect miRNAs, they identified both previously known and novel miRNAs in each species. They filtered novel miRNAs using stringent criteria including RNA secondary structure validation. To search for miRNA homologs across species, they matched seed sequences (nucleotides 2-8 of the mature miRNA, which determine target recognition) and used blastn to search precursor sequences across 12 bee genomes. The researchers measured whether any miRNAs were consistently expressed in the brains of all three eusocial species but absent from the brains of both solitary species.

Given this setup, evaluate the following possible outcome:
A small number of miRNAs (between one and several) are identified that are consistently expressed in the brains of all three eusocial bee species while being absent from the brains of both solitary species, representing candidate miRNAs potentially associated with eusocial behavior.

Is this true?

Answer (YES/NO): YES